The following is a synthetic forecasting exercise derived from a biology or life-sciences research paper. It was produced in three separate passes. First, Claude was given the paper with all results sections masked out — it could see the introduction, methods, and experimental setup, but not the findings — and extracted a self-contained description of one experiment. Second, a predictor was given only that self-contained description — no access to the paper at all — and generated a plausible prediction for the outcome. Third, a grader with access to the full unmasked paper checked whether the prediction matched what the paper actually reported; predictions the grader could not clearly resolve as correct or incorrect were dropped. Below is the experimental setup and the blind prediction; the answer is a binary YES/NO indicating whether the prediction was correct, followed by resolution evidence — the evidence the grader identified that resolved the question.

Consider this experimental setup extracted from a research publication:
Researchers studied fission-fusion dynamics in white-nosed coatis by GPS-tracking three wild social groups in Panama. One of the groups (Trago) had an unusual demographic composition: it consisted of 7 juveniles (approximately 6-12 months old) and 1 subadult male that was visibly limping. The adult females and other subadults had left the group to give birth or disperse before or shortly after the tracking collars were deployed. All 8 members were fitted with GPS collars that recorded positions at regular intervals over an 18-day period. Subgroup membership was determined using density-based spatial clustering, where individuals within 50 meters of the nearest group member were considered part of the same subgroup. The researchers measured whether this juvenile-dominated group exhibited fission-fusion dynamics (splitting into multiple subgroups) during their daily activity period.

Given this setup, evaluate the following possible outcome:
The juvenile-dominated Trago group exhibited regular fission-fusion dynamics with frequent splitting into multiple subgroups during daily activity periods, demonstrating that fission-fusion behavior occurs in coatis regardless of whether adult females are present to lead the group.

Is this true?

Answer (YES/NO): NO